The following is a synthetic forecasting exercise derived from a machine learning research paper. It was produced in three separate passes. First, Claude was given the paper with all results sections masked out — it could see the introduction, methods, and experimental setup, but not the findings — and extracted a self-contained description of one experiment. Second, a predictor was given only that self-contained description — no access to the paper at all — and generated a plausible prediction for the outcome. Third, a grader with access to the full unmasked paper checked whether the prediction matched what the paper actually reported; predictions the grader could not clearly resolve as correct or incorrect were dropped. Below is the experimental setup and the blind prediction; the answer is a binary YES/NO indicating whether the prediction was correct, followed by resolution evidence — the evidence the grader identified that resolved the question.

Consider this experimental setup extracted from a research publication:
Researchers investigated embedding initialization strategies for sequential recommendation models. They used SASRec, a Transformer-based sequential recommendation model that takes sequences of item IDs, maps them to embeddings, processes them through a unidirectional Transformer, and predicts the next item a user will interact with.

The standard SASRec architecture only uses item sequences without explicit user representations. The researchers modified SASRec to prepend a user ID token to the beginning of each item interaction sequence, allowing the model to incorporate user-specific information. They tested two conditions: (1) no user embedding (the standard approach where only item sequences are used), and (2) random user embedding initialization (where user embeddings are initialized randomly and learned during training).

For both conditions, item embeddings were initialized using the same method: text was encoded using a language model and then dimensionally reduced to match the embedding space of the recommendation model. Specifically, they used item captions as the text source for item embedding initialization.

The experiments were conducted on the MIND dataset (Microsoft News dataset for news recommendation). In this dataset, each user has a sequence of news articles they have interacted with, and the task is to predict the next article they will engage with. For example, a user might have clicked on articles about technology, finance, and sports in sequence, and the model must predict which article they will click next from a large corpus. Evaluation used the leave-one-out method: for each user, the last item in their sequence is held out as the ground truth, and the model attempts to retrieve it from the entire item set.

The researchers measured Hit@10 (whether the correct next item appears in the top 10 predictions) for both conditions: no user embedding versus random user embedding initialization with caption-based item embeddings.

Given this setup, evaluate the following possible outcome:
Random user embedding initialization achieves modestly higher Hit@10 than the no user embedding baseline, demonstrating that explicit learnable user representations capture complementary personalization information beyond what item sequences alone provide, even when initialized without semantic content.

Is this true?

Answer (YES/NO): NO